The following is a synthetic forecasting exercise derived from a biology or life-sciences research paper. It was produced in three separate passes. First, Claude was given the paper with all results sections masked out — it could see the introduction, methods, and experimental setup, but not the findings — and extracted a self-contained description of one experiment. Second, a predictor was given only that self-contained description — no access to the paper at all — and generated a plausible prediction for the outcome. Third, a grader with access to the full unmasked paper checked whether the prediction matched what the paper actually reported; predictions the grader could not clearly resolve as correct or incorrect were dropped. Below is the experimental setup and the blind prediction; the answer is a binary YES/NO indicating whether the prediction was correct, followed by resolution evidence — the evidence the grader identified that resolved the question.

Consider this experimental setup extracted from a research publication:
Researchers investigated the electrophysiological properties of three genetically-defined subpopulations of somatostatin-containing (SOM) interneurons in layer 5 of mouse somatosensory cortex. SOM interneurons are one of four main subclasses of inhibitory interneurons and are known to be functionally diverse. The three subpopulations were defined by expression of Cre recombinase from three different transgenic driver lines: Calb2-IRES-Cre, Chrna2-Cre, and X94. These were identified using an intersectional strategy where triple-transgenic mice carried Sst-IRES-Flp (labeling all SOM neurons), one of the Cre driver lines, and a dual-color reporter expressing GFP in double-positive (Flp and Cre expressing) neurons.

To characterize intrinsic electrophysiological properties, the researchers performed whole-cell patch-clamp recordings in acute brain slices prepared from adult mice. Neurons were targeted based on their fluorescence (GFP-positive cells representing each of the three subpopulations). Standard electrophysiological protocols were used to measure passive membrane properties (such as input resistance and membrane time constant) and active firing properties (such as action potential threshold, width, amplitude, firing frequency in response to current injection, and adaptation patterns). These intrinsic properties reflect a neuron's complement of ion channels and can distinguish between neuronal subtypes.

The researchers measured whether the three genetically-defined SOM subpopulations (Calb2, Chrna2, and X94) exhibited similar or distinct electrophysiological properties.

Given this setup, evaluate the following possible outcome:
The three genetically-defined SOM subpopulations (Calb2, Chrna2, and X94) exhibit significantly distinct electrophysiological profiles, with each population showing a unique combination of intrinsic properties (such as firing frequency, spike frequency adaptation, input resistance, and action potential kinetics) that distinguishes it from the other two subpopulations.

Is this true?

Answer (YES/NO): YES